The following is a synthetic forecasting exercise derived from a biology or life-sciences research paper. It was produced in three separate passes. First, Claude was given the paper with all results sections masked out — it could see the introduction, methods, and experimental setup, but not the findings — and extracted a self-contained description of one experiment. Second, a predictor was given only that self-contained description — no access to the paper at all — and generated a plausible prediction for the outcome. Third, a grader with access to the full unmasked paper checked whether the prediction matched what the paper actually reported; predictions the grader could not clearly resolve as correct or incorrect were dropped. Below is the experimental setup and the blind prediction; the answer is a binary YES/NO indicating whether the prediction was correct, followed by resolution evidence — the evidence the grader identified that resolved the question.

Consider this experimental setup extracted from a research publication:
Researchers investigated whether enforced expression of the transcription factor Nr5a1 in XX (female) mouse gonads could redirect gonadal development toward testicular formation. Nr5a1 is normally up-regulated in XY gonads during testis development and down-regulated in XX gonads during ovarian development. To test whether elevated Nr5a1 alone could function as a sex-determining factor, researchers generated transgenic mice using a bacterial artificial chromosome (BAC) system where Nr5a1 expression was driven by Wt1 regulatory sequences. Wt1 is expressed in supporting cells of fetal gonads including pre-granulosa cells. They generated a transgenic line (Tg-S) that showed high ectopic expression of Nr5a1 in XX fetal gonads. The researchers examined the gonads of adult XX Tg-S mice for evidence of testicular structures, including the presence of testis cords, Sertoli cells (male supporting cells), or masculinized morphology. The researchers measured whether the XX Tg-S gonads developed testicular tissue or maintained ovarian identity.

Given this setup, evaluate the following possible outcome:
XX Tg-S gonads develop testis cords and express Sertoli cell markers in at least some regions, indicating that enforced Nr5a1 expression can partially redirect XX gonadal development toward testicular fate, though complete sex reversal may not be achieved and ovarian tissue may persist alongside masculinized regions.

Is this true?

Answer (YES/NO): NO